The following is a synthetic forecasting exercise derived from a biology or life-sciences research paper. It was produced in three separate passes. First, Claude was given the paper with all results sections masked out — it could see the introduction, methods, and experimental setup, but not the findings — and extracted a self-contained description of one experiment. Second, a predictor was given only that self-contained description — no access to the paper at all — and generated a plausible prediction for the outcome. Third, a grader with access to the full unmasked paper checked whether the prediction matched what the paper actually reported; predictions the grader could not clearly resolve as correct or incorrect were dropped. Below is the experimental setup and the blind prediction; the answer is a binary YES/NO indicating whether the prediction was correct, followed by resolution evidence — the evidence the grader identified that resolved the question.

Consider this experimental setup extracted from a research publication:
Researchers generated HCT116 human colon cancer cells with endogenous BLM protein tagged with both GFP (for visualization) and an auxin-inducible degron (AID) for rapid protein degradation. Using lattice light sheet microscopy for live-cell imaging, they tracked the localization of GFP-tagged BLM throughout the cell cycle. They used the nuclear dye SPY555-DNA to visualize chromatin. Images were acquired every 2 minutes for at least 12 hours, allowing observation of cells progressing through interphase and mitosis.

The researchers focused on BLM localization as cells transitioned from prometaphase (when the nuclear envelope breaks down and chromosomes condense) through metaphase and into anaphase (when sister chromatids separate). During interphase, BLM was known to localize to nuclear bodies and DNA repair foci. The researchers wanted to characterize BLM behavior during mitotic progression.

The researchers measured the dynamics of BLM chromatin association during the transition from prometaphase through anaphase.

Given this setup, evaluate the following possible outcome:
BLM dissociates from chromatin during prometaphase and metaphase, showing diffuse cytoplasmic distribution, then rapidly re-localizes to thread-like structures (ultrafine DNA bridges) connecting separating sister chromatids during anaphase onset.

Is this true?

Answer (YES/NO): YES